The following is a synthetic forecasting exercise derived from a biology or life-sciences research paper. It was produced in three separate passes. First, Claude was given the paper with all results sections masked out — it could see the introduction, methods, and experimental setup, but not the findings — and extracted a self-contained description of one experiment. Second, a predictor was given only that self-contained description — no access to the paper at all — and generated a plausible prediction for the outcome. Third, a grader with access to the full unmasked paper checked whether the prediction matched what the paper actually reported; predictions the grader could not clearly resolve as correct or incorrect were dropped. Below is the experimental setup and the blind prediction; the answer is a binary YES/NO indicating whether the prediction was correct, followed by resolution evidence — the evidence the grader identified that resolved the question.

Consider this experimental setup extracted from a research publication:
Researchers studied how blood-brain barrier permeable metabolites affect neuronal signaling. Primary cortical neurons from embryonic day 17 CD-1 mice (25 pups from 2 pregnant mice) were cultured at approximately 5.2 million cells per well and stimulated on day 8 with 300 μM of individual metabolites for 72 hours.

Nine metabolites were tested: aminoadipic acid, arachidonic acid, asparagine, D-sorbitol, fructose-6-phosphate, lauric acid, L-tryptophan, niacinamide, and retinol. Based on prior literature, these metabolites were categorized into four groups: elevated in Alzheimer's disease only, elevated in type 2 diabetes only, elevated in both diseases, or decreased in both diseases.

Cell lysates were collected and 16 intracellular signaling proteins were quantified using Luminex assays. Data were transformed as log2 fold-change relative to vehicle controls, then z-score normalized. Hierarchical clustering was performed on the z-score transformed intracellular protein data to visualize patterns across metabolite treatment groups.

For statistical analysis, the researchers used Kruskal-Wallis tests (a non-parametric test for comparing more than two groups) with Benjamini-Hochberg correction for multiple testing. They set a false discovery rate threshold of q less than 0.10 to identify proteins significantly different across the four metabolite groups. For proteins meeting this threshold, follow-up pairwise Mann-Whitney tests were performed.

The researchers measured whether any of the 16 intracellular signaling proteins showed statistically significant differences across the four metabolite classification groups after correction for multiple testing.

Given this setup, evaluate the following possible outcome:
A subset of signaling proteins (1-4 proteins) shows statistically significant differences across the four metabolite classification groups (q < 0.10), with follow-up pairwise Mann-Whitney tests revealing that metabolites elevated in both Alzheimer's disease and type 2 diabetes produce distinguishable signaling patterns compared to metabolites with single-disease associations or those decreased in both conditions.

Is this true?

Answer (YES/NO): NO